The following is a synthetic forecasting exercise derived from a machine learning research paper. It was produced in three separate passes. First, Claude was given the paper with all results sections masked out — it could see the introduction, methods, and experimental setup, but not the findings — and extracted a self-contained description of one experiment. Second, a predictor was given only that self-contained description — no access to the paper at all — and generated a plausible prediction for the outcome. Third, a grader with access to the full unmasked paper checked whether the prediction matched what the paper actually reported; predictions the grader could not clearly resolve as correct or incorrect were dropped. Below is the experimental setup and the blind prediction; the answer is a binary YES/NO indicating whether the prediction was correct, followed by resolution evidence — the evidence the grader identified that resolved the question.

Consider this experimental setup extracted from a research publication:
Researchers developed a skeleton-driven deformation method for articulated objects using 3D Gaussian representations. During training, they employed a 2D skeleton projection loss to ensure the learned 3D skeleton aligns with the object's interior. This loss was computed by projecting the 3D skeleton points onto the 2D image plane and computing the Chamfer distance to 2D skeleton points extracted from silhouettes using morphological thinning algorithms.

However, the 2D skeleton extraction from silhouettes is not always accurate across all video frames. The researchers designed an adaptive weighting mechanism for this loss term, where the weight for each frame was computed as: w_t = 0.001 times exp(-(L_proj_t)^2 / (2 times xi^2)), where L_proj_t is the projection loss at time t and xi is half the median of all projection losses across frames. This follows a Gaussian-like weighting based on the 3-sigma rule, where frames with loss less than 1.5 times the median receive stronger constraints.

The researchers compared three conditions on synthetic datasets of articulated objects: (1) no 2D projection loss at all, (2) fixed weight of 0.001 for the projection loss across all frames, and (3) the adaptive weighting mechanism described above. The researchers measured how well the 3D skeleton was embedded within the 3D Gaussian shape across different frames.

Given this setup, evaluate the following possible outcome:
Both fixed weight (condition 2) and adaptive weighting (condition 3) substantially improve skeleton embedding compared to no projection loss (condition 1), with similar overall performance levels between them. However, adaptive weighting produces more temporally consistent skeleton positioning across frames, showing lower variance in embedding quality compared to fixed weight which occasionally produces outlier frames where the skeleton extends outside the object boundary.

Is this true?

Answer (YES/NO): NO